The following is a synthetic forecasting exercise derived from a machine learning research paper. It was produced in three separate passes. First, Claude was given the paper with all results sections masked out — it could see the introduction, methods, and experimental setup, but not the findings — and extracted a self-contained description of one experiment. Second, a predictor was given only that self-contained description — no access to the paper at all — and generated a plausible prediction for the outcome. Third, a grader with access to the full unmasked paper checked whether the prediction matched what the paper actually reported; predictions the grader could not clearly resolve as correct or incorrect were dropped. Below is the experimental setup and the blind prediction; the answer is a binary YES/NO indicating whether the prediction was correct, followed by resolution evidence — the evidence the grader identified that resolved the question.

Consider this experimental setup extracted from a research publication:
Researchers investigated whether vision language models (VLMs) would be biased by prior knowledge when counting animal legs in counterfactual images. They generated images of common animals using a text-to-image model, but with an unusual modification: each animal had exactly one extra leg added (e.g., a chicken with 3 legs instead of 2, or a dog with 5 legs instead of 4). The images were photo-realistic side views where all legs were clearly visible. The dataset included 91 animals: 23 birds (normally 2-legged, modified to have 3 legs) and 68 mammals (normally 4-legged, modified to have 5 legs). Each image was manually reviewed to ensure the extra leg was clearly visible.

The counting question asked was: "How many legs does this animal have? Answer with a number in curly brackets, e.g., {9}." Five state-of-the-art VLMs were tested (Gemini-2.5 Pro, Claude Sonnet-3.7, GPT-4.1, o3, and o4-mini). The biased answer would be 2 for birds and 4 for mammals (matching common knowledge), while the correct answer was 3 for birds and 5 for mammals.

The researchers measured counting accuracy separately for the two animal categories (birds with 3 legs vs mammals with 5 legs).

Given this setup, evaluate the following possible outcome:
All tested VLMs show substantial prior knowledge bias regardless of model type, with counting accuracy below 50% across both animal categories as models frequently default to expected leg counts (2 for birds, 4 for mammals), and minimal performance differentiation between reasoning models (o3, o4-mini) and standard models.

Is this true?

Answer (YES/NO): NO